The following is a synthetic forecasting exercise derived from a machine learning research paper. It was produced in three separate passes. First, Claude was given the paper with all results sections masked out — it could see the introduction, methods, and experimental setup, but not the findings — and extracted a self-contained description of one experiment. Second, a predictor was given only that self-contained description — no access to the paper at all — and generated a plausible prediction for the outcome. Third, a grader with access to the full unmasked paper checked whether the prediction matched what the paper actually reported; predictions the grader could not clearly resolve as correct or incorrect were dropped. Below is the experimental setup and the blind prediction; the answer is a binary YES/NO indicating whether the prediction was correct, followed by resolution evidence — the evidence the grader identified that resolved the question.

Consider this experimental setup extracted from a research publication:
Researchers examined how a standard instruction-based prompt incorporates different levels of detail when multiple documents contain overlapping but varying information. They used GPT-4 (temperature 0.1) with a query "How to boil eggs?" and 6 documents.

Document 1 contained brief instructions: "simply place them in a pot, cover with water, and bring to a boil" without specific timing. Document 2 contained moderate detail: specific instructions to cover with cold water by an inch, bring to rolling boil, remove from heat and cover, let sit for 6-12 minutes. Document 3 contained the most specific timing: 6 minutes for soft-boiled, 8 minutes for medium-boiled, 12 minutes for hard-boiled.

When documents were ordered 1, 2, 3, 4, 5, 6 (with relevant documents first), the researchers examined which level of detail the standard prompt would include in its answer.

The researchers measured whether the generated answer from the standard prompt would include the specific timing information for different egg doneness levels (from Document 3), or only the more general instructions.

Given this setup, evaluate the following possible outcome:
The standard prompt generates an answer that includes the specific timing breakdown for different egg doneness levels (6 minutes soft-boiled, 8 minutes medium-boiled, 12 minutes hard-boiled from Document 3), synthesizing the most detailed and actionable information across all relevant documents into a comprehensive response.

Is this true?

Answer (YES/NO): NO